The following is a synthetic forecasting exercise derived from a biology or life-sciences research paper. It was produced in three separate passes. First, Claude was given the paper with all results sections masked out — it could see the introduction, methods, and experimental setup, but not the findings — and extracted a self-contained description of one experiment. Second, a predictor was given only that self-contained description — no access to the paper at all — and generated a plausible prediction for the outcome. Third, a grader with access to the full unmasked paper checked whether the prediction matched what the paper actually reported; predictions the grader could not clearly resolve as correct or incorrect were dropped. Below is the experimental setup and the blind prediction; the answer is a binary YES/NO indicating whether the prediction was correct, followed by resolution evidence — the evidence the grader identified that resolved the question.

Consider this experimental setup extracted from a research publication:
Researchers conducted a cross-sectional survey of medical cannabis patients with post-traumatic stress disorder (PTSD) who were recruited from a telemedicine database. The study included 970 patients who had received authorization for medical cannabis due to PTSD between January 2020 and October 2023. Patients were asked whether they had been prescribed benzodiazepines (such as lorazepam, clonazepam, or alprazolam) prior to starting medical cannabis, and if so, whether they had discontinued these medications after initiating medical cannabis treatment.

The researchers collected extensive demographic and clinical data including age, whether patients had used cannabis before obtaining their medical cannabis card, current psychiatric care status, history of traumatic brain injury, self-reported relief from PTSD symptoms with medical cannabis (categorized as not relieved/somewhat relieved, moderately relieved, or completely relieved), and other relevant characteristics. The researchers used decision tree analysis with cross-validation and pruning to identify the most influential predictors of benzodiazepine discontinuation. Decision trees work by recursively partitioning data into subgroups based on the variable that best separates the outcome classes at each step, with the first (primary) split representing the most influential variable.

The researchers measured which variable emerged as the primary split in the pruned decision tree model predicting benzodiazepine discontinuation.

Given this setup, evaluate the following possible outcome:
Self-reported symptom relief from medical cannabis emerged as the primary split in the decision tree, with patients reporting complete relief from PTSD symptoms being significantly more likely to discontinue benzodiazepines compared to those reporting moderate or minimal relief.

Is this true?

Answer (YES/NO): NO